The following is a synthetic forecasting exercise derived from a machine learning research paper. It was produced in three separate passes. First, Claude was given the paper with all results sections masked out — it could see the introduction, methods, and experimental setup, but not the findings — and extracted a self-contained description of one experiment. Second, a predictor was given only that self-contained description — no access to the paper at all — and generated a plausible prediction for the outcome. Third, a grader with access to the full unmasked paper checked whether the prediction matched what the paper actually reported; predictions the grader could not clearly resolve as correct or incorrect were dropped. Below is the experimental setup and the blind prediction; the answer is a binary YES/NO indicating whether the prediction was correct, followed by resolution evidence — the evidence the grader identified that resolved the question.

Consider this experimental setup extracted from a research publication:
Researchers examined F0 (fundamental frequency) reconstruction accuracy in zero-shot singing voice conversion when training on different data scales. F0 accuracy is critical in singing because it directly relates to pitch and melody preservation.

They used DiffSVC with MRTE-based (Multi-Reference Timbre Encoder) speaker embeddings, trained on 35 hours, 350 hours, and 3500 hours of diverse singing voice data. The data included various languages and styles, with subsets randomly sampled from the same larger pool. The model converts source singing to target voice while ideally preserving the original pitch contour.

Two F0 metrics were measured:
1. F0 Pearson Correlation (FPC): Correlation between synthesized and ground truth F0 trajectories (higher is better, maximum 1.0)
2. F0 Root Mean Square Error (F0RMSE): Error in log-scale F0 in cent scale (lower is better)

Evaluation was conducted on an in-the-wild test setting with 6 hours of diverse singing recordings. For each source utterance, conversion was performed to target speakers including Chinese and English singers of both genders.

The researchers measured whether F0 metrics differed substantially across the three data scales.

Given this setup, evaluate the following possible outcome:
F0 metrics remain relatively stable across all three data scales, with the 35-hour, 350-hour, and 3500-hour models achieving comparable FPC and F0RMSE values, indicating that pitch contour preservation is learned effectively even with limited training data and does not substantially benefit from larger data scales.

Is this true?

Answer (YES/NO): YES